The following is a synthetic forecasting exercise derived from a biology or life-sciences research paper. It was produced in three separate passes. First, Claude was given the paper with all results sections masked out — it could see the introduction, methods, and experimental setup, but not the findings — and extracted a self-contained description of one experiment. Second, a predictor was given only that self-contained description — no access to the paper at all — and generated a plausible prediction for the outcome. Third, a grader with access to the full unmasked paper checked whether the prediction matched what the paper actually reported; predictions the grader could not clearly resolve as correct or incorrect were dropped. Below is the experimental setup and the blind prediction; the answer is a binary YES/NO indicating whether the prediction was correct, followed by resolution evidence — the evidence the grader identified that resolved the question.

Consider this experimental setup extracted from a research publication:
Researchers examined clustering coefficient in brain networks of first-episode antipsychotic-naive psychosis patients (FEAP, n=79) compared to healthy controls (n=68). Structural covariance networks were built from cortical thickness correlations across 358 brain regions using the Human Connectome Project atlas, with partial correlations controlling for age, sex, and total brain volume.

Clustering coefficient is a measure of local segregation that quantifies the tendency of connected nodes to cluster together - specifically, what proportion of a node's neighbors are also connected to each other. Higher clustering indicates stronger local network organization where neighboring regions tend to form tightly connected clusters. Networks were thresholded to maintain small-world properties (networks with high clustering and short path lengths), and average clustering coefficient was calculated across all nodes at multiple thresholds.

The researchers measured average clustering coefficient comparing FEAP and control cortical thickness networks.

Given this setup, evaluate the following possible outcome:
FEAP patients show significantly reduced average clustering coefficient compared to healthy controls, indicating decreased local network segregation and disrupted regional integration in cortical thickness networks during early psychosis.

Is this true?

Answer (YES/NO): NO